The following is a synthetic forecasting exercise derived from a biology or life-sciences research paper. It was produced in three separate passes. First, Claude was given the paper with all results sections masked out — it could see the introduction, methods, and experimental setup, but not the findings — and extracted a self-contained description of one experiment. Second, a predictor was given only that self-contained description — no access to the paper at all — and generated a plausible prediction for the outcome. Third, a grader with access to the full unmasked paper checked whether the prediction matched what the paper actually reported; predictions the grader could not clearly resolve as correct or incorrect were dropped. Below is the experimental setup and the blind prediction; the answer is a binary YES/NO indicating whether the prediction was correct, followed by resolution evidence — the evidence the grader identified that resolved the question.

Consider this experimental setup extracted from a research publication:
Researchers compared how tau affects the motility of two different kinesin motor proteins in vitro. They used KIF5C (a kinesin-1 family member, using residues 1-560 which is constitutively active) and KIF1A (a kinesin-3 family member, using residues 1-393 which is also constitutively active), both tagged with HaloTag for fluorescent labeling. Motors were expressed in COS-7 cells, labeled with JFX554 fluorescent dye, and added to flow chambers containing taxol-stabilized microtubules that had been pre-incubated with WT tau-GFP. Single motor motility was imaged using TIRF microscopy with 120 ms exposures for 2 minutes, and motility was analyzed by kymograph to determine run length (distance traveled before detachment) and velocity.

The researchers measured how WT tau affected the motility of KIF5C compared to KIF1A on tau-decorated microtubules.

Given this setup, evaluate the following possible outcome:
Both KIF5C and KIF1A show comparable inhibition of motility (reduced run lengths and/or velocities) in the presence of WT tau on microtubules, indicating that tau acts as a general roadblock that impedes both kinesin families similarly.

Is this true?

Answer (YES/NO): NO